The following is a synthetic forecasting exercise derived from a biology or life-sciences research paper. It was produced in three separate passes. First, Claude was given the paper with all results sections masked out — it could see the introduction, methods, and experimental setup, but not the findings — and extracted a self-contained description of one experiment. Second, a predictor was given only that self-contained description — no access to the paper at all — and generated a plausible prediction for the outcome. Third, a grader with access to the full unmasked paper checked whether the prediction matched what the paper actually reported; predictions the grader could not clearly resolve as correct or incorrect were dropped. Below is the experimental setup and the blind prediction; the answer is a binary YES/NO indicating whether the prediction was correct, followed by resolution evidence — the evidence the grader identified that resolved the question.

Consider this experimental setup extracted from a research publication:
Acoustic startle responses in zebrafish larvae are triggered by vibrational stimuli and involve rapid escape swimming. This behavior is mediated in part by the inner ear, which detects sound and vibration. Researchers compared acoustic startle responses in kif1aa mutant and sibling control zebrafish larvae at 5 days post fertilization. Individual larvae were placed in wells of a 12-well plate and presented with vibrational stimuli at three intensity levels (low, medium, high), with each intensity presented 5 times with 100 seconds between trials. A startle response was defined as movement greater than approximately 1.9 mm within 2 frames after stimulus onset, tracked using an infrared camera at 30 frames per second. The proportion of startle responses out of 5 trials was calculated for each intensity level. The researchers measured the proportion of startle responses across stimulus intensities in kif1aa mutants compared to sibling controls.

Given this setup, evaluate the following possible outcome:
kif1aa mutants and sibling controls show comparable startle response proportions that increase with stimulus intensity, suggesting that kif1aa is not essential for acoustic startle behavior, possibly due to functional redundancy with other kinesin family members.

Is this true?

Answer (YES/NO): YES